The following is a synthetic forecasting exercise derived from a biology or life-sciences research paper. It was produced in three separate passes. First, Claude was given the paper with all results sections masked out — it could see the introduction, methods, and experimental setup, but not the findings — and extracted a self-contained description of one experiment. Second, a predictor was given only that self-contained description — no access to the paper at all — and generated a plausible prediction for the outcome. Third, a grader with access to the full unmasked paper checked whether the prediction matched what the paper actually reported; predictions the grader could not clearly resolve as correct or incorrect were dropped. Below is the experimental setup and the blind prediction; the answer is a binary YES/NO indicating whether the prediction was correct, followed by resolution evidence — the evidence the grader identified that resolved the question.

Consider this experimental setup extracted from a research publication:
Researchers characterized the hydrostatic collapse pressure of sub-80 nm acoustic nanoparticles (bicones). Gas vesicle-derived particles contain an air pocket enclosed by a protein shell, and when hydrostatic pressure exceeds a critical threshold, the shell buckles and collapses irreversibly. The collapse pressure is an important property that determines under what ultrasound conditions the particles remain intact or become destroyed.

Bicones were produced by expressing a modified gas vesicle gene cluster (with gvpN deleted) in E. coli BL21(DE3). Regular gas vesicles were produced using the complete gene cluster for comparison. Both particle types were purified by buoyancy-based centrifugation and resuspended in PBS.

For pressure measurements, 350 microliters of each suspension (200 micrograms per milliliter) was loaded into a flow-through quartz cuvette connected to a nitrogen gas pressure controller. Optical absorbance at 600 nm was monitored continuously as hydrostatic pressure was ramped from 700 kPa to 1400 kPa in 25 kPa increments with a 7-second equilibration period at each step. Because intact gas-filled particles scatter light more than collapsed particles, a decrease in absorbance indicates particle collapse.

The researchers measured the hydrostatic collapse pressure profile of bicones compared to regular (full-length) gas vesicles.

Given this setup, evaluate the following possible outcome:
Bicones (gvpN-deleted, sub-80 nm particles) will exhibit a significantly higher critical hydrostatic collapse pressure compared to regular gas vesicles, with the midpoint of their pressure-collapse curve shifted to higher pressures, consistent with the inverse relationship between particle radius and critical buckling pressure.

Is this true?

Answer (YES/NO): YES